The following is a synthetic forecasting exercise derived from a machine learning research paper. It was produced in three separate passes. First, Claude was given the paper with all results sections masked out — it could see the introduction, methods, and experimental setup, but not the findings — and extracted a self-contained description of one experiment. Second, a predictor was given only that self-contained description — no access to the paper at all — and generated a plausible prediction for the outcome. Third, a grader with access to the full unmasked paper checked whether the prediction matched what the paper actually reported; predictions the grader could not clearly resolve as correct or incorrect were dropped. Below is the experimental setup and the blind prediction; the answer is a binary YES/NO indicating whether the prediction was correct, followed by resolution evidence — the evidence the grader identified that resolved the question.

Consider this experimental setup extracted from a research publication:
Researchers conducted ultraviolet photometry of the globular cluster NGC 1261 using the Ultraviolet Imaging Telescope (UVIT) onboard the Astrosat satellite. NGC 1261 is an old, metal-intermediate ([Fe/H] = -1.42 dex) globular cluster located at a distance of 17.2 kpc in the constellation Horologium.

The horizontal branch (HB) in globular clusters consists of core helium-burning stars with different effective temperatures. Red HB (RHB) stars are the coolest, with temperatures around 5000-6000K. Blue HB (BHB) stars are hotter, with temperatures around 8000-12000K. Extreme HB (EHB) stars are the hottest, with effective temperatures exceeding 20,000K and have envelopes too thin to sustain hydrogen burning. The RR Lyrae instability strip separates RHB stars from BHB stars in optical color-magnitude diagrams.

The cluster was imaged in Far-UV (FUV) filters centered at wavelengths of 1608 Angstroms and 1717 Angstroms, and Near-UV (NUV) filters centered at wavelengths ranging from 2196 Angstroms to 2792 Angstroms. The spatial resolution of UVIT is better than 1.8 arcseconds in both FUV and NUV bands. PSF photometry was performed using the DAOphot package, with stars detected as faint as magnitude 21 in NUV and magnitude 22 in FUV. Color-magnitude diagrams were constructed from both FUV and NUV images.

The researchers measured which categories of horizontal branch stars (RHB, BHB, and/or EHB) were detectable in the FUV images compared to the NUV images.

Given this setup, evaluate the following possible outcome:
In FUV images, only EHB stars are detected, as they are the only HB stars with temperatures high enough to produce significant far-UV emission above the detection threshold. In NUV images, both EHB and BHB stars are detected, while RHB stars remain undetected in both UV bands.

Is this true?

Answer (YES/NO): NO